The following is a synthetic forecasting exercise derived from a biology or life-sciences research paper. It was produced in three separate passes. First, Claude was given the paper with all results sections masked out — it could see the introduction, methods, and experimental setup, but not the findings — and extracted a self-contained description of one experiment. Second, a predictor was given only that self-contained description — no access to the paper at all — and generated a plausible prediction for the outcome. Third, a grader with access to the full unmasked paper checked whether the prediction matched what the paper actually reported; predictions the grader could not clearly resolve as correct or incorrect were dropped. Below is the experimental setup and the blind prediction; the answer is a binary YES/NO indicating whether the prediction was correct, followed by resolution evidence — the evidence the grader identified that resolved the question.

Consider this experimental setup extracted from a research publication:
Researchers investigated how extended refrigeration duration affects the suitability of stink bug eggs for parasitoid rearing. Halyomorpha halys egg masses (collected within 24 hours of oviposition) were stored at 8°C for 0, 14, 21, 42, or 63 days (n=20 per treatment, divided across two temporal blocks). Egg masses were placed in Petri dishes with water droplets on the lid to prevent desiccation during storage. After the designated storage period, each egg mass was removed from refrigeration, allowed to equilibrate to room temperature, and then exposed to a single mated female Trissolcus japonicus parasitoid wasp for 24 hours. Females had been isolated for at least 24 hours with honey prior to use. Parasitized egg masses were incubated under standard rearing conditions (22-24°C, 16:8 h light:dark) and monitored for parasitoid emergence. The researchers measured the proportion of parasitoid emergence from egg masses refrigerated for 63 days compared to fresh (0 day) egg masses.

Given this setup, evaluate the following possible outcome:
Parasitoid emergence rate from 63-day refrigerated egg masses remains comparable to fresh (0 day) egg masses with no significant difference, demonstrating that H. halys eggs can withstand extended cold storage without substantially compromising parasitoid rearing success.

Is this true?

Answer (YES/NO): NO